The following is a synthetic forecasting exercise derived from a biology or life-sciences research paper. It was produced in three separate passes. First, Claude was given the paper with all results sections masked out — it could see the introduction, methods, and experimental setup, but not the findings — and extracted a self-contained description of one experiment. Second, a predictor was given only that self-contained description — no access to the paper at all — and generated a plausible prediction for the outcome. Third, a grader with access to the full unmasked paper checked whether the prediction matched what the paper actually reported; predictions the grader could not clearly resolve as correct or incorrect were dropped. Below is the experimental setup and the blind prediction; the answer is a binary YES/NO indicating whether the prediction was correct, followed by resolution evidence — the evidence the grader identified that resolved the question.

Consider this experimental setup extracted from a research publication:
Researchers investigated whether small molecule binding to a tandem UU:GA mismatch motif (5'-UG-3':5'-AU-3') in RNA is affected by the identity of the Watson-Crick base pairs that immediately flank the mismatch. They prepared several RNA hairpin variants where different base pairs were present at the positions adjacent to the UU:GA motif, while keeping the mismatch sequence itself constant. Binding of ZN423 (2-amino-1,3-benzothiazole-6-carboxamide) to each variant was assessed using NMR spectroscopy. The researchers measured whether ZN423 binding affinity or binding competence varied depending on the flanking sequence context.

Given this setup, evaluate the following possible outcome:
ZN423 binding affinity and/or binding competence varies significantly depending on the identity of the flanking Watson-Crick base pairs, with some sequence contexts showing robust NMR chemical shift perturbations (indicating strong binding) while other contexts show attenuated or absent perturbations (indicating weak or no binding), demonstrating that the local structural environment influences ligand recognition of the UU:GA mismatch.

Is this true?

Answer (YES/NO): YES